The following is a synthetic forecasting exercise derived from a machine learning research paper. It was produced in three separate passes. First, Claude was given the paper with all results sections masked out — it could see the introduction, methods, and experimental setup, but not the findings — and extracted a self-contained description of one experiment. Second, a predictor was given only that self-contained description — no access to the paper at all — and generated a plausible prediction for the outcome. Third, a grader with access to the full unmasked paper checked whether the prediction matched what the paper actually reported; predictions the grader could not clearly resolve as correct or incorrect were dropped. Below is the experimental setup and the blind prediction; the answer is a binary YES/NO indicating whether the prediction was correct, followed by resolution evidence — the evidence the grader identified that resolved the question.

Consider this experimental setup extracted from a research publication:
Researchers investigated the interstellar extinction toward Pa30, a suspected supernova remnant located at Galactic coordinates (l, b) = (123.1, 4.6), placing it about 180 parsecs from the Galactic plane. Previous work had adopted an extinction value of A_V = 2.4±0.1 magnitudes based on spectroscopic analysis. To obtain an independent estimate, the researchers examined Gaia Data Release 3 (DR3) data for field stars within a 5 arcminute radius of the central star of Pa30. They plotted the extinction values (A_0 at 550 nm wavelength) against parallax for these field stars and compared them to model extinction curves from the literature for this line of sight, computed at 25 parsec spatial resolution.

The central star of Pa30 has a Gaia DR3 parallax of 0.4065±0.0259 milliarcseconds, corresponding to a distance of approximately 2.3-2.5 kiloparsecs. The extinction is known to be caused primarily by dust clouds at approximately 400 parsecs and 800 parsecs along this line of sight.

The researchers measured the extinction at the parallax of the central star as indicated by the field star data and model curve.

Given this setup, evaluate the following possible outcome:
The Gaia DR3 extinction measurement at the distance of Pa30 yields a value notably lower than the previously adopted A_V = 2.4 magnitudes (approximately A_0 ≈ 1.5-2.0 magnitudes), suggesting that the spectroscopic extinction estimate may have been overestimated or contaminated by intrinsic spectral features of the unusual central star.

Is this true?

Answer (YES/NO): NO